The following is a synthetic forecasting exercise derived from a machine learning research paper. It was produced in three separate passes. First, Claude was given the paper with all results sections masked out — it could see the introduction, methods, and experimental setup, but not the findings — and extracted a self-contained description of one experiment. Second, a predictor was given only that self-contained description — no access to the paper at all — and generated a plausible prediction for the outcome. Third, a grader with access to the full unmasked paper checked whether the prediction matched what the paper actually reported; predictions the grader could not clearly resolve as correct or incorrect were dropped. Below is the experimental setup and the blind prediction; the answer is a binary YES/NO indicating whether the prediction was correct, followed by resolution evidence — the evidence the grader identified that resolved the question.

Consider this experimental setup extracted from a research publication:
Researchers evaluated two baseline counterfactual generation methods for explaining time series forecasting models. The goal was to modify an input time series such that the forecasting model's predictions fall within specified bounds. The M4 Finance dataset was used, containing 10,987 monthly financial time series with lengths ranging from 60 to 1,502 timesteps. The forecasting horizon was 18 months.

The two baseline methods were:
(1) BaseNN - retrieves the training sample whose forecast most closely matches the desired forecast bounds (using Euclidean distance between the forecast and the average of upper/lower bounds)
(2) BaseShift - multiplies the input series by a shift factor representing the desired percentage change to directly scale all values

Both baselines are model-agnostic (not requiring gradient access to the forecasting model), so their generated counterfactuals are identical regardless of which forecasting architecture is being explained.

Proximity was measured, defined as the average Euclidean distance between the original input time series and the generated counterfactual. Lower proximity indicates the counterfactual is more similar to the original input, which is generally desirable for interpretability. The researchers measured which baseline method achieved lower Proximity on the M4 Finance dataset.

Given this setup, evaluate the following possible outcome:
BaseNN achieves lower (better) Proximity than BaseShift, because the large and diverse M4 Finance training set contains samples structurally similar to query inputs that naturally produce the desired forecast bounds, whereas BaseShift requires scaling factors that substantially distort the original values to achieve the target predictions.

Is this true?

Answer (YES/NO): NO